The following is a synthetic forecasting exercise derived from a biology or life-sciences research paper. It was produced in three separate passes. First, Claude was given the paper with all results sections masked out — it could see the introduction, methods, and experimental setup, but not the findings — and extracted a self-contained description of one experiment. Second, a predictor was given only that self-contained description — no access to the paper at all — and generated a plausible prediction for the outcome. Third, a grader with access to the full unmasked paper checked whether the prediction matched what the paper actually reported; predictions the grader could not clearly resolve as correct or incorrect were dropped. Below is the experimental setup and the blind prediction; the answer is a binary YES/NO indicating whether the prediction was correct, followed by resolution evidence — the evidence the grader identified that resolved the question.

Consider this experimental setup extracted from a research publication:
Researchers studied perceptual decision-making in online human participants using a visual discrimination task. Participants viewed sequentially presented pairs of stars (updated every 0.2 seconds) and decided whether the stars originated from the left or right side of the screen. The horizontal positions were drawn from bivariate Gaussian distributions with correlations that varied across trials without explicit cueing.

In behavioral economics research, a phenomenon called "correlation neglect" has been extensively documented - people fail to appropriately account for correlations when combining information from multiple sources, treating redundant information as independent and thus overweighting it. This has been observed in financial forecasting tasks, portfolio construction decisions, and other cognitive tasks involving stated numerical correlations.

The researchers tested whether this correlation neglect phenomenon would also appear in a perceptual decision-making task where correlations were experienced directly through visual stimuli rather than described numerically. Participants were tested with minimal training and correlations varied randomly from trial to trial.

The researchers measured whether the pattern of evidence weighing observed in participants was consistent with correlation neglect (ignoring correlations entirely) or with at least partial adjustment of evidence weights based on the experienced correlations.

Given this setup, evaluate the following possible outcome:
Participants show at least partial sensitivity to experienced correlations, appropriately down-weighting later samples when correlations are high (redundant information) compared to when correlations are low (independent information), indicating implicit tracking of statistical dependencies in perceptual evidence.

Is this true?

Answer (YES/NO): YES